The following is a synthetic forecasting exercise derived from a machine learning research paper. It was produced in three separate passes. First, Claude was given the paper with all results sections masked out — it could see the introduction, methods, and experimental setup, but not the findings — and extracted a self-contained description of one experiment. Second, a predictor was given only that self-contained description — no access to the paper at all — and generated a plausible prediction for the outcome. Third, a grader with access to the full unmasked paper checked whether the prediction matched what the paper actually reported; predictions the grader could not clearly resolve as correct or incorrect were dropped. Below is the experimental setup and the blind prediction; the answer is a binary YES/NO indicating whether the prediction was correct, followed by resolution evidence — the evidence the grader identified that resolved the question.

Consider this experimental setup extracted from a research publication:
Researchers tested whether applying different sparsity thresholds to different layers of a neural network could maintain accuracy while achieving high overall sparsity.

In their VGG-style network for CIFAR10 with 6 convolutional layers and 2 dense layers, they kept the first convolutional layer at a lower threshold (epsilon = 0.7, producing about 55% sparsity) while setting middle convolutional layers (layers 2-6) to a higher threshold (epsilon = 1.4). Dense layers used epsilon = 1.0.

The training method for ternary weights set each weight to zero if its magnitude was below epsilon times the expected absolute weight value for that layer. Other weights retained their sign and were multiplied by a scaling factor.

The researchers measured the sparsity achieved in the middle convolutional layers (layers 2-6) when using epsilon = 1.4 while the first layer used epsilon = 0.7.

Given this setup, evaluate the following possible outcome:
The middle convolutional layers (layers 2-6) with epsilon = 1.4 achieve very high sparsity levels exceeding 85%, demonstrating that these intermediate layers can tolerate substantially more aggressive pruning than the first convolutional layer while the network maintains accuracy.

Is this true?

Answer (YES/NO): NO